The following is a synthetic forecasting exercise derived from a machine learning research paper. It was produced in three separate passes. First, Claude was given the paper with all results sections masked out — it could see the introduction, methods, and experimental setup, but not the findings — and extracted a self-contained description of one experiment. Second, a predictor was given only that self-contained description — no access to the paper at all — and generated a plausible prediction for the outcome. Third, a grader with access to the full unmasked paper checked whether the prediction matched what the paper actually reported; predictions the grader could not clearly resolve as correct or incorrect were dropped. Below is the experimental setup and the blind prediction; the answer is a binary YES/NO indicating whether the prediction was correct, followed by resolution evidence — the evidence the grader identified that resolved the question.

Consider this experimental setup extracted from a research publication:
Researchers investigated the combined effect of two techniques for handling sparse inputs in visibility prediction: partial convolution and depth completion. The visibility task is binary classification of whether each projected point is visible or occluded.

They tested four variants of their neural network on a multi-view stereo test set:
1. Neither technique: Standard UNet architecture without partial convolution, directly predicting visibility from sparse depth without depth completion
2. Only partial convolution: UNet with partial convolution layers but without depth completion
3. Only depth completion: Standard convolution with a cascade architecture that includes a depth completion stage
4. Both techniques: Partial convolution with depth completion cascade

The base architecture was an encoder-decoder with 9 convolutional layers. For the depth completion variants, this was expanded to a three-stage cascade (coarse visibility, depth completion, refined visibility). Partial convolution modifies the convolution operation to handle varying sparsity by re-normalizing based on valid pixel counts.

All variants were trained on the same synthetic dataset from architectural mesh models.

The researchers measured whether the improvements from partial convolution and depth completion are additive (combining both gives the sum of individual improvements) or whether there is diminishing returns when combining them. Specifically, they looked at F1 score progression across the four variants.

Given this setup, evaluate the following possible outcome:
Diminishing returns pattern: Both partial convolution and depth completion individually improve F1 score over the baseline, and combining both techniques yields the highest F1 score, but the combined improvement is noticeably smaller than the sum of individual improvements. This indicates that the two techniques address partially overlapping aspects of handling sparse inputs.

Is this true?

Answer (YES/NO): YES